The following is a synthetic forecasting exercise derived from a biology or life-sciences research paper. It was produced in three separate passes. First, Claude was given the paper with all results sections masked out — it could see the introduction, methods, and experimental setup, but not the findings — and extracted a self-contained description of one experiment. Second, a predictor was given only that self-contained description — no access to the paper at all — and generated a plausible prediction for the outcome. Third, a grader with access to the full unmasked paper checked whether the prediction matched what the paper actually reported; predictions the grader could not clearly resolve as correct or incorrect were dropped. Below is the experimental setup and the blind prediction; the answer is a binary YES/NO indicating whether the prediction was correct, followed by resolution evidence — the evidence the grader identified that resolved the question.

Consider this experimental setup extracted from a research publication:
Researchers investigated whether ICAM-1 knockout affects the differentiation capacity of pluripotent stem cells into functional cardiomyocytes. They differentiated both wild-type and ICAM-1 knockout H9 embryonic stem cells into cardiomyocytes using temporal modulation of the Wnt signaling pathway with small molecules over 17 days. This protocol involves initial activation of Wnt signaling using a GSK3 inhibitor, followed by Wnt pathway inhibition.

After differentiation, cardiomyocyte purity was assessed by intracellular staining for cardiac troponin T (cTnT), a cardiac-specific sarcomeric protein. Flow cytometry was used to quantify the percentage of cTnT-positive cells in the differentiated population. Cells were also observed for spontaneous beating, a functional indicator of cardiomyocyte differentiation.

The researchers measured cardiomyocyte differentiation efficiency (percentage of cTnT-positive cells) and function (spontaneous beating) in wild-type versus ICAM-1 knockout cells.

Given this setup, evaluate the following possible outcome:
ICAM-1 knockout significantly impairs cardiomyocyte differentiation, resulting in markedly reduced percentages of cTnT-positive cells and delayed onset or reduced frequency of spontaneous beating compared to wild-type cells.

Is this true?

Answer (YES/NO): NO